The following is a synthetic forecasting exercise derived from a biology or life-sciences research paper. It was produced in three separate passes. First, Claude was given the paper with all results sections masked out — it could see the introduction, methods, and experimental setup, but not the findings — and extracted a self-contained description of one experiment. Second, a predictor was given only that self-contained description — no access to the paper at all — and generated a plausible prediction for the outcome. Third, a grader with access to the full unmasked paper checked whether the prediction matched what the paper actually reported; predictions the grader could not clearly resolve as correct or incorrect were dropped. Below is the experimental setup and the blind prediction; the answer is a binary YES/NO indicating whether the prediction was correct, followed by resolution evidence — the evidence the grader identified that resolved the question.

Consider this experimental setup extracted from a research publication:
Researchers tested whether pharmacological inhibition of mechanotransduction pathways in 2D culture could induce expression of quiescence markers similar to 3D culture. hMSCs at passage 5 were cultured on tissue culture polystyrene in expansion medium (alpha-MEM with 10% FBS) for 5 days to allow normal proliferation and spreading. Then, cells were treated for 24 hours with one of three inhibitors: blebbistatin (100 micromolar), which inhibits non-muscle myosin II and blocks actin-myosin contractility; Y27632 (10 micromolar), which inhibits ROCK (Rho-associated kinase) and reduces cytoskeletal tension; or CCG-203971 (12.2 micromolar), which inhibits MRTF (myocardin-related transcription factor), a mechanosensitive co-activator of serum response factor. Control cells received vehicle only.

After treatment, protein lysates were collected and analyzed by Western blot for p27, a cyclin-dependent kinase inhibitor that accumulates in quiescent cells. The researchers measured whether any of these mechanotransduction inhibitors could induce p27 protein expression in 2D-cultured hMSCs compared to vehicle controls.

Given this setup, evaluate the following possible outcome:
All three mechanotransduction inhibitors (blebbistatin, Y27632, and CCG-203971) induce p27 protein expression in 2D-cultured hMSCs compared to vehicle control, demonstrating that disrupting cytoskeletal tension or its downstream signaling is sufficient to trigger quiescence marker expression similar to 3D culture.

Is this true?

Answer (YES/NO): NO